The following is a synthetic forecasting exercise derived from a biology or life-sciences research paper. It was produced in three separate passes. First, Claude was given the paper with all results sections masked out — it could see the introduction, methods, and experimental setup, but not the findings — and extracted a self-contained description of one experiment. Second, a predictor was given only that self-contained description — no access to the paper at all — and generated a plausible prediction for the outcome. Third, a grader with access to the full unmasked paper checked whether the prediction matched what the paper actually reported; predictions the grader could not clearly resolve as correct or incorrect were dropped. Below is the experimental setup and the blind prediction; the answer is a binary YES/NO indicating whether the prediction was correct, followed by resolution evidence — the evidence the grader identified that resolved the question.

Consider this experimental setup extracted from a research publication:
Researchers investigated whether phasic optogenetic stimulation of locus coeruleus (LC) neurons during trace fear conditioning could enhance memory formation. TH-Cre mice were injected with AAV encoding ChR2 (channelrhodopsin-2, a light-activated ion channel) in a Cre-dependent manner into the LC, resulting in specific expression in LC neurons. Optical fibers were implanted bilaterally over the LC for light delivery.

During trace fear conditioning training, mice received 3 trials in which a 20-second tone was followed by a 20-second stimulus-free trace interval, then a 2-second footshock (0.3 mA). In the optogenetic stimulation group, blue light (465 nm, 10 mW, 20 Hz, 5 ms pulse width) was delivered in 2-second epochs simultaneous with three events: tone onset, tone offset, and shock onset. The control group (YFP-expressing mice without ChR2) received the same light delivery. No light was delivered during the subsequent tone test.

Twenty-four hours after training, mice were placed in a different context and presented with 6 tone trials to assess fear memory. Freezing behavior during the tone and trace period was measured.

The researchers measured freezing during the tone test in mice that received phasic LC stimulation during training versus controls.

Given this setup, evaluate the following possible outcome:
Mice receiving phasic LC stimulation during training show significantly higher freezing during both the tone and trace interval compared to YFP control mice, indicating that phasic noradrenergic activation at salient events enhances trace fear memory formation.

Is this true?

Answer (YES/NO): NO